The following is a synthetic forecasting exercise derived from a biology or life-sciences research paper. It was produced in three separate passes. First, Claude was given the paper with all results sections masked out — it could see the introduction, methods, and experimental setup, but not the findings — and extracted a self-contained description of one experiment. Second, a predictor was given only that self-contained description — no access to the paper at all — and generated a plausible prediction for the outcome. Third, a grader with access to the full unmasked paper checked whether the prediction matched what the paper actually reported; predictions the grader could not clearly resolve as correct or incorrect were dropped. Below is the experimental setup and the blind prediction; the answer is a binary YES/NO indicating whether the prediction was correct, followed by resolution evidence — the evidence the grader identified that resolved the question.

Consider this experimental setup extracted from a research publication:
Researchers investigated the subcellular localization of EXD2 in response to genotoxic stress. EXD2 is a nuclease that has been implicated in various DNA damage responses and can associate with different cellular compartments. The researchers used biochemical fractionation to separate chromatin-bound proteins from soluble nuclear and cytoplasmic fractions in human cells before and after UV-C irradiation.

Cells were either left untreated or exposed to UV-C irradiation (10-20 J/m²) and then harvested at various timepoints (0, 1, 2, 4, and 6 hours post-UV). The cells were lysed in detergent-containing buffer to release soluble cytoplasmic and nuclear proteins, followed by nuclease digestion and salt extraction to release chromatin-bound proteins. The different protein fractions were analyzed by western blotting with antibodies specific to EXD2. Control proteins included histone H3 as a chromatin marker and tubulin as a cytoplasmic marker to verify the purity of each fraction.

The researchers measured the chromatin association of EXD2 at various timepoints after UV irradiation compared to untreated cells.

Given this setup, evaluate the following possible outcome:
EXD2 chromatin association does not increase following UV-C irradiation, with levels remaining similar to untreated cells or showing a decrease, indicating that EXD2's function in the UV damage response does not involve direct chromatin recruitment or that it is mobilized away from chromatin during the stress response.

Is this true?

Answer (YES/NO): NO